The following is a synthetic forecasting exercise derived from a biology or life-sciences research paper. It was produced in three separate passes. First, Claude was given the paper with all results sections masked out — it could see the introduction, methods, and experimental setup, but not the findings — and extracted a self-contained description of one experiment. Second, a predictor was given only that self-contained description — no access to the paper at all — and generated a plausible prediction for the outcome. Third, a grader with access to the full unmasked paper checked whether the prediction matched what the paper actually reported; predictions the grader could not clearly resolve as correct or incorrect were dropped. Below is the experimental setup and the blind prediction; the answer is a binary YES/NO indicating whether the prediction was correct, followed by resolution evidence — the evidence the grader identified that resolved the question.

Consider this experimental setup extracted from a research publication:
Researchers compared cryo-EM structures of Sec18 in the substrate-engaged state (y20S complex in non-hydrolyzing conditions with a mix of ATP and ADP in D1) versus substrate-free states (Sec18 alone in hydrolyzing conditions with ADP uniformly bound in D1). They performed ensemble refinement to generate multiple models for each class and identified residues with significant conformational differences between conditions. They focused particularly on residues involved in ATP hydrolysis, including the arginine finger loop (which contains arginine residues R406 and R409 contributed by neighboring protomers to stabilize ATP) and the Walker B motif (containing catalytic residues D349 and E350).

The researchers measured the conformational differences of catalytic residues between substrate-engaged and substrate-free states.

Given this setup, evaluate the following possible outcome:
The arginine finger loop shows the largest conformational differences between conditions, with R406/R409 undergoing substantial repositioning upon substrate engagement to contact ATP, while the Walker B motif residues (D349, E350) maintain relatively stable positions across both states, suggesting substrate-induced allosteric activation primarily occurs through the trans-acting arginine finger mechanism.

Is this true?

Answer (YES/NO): NO